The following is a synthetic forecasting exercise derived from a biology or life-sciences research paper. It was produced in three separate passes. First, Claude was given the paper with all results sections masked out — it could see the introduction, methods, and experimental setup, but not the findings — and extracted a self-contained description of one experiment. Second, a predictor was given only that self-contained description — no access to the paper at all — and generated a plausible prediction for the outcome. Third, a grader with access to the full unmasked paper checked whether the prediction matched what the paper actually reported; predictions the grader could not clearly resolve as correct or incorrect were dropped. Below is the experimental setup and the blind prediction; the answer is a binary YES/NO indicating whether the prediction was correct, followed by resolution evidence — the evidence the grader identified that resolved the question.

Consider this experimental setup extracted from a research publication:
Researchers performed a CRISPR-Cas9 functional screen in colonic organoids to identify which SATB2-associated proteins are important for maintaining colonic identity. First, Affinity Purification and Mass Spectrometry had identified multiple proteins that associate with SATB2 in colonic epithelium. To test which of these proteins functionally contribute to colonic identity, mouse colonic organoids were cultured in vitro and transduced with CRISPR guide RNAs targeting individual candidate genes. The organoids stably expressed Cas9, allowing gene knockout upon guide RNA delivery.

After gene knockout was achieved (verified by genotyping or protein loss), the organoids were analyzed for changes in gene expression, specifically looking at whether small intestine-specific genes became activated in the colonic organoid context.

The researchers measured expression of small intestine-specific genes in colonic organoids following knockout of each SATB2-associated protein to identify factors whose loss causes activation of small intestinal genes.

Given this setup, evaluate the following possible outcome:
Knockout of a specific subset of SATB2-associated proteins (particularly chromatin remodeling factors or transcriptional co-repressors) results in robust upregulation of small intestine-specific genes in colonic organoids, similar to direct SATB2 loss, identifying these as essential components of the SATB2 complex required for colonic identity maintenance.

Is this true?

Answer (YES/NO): YES